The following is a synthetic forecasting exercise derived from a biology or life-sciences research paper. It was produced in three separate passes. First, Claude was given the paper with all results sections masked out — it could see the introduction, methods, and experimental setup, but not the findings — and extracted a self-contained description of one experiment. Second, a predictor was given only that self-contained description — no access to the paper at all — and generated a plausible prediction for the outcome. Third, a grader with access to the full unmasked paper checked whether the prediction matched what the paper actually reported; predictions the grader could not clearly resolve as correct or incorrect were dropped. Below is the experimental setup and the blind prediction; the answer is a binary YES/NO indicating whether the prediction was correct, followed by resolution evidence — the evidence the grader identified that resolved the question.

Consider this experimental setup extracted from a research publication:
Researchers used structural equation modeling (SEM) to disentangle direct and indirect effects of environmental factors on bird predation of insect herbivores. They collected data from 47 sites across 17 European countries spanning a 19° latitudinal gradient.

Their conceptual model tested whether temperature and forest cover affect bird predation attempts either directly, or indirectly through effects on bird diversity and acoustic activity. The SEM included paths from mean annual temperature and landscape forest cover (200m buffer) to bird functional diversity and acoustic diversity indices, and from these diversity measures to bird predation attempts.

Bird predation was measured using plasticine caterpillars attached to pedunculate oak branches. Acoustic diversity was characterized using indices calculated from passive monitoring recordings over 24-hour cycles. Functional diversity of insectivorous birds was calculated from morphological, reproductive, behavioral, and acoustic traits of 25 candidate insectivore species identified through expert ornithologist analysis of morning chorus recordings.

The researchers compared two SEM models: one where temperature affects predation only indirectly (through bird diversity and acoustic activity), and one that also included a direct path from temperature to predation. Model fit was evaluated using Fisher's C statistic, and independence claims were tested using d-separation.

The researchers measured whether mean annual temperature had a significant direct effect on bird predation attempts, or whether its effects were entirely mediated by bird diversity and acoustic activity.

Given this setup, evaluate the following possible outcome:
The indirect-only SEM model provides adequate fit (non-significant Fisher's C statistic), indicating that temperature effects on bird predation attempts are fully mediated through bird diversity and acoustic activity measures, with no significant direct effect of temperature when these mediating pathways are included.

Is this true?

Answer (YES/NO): NO